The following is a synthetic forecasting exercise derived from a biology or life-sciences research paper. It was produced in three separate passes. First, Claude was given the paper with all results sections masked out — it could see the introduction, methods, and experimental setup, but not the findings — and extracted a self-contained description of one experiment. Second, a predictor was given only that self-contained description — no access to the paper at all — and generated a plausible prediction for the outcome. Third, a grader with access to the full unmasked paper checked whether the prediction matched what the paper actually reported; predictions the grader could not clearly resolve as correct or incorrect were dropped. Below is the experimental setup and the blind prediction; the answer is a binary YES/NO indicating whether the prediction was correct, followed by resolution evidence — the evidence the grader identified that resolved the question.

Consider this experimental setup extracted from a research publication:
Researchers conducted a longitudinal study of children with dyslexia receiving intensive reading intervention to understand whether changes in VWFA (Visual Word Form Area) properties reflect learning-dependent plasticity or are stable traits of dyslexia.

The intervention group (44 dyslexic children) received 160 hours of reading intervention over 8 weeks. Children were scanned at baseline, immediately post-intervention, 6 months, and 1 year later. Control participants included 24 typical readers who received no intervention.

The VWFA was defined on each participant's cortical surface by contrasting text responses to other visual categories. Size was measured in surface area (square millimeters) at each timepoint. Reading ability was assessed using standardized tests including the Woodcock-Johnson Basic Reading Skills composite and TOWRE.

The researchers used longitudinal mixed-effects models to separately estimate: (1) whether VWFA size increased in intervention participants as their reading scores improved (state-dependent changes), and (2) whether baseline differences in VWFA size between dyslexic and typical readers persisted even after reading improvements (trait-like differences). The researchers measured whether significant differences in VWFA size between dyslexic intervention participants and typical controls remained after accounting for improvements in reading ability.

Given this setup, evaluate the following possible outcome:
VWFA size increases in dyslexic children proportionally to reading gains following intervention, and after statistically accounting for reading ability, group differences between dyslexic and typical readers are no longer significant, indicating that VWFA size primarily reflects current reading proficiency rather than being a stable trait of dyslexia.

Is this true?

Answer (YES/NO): NO